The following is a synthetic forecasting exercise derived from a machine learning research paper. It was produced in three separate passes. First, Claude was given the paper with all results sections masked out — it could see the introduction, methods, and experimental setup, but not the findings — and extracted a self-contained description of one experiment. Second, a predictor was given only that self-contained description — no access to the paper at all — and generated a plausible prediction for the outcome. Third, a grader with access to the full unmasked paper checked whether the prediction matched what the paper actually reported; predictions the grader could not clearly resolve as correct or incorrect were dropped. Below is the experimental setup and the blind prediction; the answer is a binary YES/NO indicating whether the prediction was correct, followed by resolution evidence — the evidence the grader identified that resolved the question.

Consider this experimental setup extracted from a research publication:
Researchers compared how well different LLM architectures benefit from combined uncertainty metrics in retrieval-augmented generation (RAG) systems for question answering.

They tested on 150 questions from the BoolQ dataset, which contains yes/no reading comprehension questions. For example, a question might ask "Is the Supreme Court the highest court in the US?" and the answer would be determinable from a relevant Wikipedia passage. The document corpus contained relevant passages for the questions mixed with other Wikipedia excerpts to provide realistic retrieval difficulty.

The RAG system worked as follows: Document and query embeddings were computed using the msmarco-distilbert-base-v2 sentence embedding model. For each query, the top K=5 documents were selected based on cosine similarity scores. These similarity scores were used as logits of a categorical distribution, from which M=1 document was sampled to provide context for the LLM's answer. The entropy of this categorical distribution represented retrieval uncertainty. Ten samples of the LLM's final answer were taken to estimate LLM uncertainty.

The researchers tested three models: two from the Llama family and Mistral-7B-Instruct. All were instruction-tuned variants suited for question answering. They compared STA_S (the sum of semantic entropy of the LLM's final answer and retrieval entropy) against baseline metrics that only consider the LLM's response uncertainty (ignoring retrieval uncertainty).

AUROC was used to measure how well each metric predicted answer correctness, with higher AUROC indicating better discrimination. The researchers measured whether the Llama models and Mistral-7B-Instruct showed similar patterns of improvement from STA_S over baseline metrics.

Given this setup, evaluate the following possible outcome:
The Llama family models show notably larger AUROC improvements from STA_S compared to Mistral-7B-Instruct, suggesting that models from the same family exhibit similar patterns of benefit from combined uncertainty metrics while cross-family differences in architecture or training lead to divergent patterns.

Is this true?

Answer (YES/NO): YES